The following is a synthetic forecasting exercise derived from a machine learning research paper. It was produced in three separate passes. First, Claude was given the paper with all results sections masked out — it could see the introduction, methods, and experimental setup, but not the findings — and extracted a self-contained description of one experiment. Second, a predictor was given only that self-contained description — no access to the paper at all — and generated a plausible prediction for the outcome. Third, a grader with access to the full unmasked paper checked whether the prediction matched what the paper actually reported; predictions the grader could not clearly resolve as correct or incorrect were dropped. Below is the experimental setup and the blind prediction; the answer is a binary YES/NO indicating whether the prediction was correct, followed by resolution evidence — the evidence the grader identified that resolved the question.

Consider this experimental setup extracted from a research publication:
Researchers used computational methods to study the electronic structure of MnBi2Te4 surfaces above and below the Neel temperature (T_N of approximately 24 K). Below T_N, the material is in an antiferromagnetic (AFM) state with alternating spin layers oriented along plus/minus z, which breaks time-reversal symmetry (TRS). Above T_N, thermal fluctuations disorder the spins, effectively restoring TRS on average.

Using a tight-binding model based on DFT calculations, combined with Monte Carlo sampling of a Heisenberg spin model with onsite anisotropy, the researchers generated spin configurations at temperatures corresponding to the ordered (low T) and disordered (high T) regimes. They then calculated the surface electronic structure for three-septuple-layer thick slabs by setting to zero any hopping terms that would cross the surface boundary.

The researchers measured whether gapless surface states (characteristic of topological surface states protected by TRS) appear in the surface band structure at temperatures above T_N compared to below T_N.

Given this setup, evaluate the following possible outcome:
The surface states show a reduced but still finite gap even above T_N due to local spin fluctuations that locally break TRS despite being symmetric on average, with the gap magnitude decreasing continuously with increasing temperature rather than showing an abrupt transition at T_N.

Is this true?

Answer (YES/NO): NO